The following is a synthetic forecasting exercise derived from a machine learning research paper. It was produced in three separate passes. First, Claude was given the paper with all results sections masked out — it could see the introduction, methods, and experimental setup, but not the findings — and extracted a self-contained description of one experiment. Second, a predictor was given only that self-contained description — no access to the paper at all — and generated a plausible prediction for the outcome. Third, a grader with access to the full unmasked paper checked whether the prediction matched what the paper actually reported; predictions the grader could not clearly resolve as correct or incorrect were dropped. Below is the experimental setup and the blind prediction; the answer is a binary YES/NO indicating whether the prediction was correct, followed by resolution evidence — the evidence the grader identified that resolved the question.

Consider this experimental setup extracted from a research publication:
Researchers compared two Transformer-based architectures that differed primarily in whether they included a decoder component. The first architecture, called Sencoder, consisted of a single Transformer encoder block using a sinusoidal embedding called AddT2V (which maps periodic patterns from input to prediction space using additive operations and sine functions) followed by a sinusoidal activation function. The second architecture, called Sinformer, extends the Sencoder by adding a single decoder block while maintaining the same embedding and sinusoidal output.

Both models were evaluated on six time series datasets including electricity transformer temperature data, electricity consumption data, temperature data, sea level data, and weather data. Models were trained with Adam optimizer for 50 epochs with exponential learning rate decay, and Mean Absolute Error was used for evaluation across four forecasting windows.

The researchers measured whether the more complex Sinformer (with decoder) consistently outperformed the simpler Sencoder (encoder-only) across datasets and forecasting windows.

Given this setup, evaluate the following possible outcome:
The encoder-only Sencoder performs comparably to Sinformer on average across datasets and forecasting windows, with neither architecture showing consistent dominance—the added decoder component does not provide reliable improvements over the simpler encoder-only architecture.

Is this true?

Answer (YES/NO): YES